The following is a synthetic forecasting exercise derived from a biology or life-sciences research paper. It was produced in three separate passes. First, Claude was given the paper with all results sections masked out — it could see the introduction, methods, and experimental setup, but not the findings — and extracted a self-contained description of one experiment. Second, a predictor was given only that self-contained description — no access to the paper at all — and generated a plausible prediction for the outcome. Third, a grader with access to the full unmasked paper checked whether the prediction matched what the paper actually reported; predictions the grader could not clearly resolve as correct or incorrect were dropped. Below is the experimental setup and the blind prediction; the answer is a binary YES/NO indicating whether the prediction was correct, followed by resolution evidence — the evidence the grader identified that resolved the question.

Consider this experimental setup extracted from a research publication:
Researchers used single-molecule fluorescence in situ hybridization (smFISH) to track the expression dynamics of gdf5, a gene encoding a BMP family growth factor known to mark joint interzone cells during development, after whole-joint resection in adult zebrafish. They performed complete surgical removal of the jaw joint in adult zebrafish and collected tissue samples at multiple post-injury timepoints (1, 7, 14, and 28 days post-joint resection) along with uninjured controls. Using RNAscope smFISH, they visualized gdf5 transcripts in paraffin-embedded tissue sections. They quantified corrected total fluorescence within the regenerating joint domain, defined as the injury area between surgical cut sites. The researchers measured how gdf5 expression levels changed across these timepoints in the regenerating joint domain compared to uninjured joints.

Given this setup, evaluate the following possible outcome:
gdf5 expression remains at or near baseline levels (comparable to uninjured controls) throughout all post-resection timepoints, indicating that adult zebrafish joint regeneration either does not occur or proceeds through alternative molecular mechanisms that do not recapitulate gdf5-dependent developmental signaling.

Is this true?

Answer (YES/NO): NO